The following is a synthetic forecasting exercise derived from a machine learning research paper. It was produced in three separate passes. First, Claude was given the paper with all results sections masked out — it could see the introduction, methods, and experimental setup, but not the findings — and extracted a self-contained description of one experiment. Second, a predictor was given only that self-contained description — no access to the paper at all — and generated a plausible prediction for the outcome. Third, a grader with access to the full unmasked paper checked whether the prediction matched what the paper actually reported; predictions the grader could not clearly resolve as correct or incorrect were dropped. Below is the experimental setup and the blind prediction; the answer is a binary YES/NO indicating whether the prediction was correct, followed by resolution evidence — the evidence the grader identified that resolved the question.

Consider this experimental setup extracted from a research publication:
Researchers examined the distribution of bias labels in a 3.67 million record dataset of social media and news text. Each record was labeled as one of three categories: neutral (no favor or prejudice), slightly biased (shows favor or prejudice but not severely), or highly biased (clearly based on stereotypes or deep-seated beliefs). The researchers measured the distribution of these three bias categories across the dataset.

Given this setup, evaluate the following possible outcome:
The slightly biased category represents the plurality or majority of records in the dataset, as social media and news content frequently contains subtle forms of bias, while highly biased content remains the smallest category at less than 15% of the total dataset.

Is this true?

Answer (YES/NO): NO